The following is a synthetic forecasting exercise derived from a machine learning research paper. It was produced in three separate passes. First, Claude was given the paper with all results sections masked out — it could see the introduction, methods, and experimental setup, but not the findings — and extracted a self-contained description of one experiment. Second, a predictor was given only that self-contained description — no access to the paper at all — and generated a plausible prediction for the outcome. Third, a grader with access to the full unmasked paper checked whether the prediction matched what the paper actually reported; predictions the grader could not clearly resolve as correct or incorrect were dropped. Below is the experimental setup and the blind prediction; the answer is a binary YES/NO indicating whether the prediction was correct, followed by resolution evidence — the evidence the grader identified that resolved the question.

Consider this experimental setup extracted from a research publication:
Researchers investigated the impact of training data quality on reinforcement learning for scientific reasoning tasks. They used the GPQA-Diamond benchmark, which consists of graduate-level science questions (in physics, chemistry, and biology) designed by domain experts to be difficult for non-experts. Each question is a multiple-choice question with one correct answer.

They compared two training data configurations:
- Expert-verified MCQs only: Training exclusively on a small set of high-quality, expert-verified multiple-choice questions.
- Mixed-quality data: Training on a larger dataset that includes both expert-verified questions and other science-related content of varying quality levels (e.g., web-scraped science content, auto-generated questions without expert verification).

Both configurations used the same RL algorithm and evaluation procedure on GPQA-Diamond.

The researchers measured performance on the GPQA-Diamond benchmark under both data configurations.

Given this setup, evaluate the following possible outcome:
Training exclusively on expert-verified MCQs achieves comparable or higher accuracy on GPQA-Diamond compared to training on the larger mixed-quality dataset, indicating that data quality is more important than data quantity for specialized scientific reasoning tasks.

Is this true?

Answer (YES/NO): YES